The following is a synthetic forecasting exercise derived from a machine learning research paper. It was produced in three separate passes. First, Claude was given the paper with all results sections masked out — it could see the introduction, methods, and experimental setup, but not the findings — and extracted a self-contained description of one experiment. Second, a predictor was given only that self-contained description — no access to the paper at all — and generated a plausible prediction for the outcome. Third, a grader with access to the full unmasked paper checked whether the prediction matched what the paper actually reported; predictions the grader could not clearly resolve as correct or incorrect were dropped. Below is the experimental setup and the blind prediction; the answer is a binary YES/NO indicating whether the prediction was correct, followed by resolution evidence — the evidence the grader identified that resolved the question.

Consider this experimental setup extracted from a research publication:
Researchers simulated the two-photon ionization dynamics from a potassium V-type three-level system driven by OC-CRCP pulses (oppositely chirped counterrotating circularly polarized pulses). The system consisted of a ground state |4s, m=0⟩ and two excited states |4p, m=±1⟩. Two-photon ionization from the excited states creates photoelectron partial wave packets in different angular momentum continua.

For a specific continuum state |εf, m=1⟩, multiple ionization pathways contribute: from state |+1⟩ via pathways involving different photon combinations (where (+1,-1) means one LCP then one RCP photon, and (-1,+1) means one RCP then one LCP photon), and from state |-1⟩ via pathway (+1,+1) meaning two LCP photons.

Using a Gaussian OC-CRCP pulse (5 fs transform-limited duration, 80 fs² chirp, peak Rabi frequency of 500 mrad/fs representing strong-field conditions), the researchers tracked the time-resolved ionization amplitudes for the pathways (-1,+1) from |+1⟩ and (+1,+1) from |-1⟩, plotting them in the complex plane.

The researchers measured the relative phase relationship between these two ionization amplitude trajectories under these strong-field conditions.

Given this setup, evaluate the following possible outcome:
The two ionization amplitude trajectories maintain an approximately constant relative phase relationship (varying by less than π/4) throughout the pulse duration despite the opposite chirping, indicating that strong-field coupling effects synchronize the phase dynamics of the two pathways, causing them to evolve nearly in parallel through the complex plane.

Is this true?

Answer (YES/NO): NO